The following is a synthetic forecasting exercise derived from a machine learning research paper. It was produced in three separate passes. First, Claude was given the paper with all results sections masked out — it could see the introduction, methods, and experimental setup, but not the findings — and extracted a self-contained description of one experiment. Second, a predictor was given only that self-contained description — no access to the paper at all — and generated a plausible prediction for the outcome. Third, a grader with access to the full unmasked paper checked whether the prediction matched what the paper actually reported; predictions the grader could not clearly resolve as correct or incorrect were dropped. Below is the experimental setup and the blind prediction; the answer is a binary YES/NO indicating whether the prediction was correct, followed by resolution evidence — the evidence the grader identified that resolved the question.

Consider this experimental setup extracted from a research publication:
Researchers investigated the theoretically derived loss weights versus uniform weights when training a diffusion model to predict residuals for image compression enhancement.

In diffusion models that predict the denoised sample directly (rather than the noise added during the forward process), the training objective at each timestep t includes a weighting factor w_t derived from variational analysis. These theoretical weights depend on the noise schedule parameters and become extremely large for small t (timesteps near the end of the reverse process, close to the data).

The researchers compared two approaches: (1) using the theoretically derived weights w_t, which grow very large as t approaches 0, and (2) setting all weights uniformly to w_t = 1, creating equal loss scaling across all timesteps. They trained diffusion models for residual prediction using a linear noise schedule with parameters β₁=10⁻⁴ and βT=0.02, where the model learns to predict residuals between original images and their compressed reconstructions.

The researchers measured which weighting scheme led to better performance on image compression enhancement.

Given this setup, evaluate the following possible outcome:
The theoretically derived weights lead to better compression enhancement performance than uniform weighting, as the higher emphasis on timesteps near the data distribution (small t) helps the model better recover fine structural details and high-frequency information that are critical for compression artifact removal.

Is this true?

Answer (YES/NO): NO